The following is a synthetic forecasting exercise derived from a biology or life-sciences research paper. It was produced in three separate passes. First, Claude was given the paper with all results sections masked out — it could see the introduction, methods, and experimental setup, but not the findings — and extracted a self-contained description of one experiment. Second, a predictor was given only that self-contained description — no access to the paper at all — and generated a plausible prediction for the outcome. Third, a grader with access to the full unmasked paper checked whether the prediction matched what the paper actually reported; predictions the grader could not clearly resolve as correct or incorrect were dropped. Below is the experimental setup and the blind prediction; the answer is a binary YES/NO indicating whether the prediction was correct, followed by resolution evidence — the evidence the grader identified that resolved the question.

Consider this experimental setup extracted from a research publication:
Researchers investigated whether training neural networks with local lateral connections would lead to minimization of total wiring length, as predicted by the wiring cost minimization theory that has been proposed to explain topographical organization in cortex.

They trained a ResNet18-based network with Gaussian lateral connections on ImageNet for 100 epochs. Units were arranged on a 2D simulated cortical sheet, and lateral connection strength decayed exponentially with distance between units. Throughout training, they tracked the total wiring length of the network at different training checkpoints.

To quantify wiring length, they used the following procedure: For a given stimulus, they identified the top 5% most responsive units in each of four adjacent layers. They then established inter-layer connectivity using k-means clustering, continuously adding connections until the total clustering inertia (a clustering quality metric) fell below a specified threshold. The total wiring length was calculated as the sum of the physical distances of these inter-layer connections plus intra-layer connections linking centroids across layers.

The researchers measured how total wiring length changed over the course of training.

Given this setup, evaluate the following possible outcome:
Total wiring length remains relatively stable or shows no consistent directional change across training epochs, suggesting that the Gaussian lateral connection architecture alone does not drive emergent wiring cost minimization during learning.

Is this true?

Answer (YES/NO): NO